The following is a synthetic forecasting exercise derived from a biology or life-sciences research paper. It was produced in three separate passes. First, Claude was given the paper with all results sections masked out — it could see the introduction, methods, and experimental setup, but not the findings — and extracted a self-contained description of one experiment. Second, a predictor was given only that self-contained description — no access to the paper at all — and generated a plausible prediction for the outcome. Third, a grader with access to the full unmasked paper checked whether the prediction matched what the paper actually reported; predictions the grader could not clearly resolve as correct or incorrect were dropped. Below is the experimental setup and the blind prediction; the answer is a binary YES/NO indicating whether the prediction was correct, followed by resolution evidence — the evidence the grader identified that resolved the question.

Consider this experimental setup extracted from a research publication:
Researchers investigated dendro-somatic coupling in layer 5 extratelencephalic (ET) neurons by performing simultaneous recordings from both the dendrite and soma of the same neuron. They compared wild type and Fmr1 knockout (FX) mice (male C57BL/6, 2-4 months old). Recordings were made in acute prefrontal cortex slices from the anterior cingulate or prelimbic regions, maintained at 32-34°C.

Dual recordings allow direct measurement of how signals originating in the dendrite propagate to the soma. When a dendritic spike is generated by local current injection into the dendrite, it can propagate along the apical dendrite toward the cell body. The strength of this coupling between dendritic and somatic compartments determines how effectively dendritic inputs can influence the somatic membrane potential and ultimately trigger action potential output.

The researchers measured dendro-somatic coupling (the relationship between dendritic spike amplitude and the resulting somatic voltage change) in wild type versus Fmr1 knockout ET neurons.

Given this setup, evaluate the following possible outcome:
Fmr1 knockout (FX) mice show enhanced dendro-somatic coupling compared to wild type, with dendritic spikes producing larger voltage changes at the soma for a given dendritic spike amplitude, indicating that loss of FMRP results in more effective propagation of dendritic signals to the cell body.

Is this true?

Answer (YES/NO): NO